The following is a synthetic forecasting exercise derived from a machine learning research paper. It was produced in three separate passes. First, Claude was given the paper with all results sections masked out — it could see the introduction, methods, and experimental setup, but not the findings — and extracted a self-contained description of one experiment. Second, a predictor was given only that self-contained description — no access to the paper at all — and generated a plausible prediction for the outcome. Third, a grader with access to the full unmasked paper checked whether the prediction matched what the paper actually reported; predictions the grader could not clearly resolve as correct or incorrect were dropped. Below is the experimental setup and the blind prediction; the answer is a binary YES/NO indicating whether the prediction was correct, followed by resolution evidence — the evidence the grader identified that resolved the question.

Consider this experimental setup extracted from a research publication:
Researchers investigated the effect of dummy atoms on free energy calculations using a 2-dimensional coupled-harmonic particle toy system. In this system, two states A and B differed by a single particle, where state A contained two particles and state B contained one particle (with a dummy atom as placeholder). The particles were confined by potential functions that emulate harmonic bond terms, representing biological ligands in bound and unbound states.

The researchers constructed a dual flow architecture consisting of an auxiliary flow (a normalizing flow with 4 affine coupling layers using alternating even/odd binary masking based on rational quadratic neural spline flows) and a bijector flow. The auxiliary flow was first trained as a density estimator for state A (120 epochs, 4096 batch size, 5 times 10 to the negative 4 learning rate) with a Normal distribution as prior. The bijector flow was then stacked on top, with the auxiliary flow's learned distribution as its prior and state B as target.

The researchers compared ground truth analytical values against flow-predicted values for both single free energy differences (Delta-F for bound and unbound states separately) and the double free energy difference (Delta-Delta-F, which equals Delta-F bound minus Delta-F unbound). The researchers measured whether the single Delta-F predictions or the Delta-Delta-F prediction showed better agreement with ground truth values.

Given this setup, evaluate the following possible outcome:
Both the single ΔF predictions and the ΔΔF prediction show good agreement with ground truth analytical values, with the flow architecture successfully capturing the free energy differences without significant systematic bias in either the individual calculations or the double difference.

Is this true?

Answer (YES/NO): NO